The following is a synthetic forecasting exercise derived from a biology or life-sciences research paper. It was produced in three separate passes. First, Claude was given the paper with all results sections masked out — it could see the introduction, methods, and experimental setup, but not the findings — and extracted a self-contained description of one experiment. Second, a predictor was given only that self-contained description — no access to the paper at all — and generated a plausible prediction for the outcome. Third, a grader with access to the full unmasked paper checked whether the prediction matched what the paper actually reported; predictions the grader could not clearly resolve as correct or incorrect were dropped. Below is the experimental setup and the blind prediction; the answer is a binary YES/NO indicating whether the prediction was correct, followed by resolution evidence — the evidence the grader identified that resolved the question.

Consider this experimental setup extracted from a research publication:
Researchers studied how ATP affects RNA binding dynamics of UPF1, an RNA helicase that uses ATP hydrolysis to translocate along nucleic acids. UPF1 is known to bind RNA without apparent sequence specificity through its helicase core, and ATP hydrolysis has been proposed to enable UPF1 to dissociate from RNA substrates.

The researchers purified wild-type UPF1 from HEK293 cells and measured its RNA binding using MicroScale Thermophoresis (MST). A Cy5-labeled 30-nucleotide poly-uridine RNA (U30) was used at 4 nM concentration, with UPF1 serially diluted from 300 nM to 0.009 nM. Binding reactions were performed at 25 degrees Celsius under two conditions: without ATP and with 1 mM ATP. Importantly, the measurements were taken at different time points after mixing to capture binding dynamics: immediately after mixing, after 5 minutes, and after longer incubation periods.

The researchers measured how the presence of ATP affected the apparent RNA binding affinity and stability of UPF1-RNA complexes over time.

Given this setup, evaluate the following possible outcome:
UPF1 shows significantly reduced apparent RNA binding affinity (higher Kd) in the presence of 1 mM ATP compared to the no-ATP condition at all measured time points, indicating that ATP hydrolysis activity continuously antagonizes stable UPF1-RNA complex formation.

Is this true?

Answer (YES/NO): NO